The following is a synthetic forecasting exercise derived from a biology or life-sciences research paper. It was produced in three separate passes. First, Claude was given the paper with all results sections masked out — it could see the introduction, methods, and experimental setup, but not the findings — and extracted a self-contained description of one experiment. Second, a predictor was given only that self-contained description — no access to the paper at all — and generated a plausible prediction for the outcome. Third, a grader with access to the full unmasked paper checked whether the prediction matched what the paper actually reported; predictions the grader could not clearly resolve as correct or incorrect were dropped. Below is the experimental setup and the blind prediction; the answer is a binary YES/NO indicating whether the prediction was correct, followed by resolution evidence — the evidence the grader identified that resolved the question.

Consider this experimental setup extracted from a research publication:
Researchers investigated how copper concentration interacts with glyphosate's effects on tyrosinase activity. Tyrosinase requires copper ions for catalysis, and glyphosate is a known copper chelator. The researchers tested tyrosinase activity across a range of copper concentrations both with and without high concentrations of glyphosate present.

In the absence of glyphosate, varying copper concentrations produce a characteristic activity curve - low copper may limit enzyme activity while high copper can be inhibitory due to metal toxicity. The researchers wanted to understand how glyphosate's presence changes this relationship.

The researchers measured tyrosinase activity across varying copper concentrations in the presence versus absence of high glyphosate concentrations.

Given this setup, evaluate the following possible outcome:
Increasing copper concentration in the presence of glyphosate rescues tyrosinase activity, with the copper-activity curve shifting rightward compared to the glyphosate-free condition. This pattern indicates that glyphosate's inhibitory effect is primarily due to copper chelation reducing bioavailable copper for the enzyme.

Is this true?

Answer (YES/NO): NO